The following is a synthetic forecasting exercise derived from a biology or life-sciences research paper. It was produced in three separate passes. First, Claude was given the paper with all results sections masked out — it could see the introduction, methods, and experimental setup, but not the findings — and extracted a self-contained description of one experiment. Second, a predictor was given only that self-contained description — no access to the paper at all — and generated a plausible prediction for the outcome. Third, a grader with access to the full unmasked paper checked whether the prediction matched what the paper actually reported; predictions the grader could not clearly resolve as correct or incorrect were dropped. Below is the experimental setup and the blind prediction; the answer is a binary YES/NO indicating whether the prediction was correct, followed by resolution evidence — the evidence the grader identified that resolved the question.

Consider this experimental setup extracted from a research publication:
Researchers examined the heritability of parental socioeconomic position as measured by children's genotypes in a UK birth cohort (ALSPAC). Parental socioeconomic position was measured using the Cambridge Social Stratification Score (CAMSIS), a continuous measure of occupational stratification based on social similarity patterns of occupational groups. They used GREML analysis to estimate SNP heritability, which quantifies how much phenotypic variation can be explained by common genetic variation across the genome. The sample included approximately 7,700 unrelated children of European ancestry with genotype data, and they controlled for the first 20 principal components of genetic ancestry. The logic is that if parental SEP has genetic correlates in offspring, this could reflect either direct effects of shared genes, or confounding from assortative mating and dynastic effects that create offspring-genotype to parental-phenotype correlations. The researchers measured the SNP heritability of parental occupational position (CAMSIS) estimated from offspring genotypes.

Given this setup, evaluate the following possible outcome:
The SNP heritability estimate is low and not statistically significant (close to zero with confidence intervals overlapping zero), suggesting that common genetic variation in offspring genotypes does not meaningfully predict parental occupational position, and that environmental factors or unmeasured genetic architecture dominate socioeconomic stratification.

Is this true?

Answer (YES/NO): NO